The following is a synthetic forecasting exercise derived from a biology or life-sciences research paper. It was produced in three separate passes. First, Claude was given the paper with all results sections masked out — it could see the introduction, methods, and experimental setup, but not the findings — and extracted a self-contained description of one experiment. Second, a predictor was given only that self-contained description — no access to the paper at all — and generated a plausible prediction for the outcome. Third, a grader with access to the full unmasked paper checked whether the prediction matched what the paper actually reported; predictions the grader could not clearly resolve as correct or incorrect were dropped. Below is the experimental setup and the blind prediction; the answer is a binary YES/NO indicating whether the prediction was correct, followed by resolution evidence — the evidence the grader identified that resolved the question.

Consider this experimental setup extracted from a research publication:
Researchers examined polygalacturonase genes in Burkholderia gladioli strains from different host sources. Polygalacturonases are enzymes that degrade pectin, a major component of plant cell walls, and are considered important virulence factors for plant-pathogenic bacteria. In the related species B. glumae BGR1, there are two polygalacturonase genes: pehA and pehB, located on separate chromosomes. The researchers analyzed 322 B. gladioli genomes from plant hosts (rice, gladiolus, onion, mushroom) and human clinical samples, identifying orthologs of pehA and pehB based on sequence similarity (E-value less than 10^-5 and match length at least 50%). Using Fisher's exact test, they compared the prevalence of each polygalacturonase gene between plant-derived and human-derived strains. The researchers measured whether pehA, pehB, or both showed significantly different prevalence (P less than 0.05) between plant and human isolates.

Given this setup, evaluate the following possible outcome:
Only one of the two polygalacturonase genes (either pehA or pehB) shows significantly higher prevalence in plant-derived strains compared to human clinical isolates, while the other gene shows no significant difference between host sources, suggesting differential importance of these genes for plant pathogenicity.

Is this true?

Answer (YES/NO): YES